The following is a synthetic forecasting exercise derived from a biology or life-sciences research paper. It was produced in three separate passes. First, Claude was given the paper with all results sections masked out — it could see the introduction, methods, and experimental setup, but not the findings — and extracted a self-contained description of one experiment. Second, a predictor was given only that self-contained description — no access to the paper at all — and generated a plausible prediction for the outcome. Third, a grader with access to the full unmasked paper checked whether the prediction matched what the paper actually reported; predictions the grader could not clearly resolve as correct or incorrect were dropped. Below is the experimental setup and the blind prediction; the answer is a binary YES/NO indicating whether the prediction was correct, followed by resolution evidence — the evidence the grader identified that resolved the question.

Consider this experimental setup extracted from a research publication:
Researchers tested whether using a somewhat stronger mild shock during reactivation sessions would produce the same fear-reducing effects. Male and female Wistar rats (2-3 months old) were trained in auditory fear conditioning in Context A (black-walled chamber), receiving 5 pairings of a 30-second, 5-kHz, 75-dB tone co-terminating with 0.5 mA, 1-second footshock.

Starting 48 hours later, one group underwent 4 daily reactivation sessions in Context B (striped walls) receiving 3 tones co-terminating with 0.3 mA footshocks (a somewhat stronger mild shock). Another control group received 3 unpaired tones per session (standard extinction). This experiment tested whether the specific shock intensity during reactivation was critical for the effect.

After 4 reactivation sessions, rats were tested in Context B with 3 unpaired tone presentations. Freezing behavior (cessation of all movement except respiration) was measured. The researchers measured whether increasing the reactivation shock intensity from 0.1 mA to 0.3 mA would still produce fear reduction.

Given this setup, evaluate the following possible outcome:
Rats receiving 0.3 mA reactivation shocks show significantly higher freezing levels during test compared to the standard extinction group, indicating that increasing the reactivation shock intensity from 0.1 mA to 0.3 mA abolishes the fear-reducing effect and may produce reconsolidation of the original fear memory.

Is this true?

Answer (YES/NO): YES